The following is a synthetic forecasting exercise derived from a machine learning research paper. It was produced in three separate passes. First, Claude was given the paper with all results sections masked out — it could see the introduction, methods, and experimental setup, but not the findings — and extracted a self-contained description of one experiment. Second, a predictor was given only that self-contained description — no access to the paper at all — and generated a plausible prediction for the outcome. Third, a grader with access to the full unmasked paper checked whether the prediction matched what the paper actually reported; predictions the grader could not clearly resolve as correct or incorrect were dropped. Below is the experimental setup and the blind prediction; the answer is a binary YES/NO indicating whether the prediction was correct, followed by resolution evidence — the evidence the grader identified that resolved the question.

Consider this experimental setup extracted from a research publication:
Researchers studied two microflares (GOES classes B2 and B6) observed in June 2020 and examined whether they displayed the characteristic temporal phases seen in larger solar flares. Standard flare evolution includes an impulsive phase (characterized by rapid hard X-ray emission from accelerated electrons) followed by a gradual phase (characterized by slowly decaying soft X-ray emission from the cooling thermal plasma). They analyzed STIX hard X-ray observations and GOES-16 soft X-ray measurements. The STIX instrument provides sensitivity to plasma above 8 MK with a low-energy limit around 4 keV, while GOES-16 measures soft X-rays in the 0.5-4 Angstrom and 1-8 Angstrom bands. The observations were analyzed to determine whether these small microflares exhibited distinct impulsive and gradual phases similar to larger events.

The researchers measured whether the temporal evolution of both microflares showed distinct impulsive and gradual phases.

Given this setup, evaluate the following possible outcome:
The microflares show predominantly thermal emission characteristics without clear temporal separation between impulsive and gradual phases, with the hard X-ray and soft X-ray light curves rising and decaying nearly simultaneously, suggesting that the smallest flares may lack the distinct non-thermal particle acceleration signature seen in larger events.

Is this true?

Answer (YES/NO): NO